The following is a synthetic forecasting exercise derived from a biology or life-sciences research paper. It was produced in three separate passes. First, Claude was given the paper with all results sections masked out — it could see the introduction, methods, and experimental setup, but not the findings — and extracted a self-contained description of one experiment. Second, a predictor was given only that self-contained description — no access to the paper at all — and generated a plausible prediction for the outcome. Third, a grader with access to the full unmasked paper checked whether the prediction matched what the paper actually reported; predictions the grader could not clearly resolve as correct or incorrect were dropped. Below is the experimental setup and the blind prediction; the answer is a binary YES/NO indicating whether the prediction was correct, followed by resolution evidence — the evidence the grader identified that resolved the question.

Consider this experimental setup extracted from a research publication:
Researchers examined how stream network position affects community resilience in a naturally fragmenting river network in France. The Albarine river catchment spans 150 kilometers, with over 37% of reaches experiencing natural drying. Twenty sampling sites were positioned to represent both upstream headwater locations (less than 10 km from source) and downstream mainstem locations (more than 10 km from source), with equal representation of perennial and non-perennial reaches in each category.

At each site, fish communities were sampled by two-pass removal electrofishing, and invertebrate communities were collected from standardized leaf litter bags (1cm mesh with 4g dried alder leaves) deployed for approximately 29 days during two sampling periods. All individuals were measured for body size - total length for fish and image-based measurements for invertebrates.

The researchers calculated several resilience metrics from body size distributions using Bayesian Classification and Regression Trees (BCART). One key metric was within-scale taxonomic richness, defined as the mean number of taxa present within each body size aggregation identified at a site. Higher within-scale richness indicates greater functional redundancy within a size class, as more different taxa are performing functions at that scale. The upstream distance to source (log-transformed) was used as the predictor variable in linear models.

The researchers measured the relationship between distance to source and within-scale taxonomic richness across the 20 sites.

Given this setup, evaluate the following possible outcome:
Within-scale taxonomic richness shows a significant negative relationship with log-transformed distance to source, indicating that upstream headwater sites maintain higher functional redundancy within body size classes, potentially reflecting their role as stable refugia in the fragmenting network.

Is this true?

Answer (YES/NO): NO